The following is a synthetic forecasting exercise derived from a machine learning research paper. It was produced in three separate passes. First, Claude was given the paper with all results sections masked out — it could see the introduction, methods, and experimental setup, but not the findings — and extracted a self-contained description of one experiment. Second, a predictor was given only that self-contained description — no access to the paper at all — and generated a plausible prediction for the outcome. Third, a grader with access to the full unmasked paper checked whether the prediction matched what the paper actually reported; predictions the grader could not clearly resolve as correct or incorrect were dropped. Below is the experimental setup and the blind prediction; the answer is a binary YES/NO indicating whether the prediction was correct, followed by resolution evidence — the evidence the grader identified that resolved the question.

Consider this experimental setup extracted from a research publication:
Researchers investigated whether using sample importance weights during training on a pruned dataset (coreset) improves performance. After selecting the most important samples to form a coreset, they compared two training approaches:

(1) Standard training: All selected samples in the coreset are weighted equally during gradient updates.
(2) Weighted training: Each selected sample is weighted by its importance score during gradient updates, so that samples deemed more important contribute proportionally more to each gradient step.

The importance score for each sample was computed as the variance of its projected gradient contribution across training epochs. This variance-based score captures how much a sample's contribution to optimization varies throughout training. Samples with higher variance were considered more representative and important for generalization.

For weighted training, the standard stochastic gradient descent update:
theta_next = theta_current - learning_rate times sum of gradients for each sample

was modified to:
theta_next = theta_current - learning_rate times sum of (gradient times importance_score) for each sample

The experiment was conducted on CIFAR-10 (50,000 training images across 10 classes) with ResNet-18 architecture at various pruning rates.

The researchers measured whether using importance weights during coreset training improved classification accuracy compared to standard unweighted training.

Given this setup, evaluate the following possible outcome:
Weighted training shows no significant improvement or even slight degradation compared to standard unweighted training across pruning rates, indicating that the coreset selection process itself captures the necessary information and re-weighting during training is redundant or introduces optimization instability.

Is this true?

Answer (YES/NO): NO